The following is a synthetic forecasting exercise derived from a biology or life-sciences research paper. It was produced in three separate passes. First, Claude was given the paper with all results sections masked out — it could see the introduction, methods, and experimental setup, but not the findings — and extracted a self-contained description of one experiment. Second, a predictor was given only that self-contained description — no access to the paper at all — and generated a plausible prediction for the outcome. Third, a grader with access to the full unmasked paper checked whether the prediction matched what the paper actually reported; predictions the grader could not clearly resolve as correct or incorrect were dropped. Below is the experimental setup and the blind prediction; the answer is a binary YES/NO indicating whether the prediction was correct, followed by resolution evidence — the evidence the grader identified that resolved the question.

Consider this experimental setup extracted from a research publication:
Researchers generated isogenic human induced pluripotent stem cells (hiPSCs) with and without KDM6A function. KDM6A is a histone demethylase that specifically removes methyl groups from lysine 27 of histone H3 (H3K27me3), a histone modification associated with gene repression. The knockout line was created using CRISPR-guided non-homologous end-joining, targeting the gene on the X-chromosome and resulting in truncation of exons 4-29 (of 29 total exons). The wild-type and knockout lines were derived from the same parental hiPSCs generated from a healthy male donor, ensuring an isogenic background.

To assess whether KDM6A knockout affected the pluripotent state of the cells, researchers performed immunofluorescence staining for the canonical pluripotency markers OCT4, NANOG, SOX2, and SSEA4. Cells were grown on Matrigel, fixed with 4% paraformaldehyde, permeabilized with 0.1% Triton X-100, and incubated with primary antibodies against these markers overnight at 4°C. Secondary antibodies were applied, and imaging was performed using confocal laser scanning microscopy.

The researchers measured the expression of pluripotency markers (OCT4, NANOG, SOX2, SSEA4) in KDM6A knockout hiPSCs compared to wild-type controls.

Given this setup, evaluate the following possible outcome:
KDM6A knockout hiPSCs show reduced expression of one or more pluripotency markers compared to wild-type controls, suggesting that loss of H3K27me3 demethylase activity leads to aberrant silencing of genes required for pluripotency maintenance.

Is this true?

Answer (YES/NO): NO